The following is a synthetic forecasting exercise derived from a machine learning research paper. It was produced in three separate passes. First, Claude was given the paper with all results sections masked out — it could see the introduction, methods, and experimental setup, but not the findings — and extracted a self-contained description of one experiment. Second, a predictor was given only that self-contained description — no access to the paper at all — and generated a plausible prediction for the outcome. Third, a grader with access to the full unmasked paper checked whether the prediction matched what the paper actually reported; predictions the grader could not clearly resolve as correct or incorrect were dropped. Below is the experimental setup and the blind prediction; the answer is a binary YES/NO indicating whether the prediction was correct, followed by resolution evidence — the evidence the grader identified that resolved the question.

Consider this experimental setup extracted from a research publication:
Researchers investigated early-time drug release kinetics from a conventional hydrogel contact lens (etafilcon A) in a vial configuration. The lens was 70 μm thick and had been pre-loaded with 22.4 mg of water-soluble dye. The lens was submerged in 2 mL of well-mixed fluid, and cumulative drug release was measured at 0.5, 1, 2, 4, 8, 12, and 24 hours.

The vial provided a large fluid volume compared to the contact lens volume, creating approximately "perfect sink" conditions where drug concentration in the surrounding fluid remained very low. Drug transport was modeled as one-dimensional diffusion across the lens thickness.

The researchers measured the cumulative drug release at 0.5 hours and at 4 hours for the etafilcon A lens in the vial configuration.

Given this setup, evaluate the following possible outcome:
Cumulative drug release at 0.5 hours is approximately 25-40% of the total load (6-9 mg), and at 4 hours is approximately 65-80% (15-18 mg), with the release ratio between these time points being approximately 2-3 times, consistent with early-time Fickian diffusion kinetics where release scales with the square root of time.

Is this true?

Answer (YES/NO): NO